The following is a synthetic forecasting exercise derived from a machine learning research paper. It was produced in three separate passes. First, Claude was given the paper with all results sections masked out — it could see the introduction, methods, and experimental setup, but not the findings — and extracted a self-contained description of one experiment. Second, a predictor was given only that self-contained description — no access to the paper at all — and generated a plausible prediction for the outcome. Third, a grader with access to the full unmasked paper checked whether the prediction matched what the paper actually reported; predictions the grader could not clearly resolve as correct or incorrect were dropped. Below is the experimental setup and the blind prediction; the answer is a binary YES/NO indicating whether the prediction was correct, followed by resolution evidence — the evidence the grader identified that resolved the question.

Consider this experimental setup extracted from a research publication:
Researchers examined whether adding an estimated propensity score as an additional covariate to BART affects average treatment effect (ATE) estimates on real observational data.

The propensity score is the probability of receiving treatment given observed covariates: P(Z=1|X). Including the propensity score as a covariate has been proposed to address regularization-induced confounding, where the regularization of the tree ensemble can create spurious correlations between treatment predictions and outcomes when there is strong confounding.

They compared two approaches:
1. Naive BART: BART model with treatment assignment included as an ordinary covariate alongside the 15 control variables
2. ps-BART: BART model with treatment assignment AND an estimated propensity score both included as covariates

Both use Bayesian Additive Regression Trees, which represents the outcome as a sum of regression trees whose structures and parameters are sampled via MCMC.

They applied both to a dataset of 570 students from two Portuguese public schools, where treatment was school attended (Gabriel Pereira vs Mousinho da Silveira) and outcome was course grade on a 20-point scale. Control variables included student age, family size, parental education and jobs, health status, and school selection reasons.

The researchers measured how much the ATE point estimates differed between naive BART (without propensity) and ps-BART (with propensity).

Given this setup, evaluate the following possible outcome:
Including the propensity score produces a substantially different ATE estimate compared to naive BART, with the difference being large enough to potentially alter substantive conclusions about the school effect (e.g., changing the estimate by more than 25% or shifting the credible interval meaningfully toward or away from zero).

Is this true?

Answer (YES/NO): NO